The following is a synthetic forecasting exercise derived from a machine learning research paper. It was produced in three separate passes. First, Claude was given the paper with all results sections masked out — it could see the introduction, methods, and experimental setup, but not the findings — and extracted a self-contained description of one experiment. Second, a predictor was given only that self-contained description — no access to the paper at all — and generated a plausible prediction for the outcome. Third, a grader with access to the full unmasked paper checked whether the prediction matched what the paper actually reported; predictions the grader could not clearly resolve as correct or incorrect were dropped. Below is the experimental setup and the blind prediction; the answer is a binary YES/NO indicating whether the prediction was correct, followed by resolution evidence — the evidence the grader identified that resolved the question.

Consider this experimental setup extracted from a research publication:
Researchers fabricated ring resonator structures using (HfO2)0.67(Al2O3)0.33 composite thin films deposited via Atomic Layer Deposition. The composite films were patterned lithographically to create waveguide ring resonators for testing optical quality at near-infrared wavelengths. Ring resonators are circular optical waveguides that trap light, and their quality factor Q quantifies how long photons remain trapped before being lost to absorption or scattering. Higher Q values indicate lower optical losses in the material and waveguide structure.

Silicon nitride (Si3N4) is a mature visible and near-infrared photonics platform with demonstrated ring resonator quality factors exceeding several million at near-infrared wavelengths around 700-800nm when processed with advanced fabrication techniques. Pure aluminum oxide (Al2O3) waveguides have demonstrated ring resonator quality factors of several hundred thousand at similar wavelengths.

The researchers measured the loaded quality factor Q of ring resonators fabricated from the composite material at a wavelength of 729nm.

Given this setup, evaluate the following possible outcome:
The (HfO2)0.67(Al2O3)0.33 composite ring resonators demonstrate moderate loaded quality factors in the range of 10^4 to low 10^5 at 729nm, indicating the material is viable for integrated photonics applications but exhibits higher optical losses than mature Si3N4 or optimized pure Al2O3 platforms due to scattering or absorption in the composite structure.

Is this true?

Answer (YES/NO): NO